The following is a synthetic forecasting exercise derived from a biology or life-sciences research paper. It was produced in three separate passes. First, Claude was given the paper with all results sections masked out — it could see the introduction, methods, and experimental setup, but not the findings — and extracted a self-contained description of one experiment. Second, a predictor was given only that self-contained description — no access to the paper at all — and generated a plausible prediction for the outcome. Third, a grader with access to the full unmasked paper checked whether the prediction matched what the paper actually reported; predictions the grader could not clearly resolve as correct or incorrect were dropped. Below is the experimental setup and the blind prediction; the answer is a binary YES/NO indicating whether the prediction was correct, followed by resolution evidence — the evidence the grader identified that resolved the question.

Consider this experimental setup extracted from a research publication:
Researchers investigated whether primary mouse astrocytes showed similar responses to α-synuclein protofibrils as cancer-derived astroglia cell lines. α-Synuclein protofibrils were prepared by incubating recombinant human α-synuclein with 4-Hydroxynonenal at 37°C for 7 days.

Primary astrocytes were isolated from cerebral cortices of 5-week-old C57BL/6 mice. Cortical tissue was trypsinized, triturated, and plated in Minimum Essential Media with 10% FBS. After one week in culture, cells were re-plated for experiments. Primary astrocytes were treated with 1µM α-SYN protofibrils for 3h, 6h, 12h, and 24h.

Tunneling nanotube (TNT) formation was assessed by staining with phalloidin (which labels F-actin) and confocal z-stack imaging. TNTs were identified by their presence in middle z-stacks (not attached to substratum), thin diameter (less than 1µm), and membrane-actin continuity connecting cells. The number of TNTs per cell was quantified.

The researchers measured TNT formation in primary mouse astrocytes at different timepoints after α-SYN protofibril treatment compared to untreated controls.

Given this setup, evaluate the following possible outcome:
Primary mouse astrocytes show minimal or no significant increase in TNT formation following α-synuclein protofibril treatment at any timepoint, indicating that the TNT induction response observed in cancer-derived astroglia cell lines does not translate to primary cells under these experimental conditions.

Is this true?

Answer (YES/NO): NO